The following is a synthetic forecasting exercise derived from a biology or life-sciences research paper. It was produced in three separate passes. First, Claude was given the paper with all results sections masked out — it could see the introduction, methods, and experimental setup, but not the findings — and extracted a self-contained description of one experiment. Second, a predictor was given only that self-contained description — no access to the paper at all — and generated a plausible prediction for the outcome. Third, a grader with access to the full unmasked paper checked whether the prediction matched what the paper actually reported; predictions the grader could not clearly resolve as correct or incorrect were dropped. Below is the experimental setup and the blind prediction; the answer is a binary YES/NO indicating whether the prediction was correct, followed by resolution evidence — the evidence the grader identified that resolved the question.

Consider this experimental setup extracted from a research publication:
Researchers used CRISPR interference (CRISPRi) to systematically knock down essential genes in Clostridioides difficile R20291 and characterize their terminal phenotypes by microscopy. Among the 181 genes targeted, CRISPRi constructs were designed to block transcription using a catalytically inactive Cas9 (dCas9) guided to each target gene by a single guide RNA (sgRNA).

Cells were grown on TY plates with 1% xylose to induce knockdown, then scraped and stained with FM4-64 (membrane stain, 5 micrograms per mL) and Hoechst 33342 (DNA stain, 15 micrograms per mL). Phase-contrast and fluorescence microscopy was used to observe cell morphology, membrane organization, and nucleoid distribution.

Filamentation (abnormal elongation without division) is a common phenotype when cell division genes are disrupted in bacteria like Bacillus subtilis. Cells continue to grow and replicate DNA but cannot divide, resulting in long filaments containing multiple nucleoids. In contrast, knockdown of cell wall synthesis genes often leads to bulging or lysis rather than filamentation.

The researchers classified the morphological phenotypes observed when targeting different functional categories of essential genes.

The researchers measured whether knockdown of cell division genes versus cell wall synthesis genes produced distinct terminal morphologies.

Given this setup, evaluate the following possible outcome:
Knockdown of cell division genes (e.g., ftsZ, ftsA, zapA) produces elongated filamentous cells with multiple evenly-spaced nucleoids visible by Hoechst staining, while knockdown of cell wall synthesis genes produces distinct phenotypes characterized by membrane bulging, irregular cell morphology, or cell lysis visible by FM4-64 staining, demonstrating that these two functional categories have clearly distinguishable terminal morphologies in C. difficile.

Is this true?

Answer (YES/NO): NO